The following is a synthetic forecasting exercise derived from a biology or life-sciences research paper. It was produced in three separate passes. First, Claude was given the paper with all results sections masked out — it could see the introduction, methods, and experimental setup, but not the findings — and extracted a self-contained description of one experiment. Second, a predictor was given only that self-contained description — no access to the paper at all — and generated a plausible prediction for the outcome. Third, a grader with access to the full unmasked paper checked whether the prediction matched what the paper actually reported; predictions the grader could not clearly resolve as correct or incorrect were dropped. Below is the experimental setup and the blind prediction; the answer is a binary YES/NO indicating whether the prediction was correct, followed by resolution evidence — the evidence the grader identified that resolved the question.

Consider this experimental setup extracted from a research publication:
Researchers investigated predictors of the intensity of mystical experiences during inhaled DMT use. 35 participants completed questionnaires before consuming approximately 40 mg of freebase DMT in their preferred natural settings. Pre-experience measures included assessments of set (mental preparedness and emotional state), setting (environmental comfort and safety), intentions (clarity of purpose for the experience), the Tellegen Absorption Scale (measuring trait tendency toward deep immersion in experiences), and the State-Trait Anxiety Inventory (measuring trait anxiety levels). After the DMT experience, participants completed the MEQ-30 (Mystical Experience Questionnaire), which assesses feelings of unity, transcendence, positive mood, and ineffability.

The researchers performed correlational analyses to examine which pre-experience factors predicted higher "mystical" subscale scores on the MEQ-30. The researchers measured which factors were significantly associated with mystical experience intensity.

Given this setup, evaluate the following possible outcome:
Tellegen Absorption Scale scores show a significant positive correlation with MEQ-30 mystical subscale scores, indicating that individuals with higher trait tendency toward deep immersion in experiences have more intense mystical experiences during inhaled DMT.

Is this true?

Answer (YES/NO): YES